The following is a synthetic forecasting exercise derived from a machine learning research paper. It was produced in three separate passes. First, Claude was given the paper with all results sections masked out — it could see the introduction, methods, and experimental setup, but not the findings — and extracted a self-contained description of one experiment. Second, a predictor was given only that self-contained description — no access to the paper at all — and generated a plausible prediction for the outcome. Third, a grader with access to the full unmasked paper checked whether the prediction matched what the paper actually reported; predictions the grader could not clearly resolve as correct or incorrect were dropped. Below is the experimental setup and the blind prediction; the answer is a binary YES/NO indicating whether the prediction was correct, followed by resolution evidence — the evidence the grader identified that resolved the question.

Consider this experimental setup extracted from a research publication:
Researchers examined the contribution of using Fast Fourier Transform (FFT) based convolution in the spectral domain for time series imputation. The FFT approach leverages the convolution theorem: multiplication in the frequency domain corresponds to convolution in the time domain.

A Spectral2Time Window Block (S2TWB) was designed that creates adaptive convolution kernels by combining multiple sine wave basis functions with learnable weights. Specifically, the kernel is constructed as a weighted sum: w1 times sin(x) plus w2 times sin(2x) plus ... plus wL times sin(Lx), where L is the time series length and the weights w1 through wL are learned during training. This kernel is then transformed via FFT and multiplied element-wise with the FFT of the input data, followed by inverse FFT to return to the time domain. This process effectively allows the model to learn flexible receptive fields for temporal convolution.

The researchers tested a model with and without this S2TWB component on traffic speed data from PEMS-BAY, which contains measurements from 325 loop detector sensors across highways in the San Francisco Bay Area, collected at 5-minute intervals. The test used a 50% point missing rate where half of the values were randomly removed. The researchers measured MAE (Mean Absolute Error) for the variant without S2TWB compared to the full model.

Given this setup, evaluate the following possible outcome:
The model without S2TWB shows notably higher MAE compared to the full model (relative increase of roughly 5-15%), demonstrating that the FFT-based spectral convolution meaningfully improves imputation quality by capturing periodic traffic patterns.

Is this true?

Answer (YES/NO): YES